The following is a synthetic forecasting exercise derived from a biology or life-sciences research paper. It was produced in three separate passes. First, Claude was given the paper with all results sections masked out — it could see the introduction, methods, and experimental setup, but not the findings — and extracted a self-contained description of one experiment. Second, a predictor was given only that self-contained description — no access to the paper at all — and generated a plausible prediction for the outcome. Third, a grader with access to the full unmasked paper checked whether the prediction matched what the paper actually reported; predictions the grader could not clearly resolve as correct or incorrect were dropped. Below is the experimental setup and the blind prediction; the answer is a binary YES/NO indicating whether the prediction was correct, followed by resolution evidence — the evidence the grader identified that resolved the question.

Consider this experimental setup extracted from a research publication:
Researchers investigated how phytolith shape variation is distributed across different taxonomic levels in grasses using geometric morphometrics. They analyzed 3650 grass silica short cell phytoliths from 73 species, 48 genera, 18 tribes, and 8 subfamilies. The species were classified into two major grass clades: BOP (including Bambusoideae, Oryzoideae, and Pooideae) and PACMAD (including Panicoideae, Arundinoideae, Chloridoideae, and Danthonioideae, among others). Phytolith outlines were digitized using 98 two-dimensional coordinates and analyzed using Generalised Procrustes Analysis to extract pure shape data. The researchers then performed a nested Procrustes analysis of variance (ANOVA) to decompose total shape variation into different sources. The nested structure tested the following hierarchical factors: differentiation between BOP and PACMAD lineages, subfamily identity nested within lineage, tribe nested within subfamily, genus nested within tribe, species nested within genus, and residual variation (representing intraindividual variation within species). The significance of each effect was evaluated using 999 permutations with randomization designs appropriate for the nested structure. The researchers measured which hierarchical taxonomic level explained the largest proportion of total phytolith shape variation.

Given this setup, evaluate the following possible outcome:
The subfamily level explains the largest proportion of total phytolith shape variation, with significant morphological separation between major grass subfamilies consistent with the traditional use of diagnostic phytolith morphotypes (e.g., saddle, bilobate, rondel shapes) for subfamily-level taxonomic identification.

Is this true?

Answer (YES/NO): YES